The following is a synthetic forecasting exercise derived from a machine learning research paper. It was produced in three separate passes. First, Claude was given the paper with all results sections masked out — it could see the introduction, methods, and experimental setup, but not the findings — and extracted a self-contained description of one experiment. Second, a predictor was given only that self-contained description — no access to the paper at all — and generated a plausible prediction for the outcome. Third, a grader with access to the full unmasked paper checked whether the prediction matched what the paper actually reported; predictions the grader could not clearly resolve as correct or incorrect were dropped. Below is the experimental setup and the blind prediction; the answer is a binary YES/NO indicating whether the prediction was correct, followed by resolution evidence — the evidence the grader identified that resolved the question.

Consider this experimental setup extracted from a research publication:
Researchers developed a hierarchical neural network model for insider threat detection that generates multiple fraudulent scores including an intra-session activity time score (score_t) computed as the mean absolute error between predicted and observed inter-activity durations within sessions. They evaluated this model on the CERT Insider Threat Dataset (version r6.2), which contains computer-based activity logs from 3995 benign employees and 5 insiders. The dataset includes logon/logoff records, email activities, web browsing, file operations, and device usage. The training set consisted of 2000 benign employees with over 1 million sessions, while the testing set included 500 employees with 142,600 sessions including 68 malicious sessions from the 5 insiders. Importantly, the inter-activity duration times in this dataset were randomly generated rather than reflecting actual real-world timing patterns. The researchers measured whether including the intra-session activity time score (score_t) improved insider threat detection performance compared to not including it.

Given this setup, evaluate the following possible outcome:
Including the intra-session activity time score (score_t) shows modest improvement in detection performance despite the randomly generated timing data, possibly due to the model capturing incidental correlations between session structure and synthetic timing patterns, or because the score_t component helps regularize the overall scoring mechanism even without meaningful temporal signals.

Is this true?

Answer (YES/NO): NO